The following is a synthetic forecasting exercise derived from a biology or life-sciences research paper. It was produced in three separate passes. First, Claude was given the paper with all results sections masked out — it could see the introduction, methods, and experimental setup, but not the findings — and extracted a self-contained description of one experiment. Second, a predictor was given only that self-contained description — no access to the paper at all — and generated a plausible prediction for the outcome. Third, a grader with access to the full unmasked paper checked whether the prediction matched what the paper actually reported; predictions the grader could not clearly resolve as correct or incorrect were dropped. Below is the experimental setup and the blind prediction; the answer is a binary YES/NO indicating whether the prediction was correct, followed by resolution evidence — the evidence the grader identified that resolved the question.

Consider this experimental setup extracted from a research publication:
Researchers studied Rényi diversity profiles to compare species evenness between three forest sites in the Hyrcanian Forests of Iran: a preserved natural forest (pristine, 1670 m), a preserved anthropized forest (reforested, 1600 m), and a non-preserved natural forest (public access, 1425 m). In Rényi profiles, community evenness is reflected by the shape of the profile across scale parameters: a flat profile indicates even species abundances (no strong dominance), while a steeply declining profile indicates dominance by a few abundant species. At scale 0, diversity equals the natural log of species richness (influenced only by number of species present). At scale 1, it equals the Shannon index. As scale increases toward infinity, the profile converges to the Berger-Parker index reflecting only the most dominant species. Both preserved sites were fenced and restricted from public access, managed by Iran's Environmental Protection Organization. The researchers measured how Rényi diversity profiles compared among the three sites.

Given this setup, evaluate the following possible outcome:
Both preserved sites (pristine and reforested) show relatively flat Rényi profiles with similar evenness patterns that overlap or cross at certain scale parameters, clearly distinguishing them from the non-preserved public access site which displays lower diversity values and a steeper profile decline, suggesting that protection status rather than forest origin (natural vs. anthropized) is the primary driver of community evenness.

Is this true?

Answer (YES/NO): NO